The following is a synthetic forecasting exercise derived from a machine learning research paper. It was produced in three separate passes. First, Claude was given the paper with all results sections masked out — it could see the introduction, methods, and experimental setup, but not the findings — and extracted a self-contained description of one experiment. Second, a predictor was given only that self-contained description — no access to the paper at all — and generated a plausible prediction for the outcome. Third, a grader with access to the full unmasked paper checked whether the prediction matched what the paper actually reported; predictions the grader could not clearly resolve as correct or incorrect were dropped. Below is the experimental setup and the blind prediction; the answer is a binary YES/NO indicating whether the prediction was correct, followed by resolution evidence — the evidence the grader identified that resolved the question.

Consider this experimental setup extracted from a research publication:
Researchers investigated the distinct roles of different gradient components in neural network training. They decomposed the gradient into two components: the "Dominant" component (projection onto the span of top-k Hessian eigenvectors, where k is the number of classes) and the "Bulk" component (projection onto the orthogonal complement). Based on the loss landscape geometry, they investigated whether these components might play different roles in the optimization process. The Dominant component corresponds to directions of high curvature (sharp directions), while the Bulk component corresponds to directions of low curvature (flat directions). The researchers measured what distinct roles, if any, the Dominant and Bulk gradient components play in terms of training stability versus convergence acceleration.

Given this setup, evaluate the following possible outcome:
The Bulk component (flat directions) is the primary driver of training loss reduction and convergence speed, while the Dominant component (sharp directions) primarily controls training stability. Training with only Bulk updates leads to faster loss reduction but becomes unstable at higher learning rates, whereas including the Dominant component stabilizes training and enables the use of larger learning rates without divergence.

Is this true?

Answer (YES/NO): YES